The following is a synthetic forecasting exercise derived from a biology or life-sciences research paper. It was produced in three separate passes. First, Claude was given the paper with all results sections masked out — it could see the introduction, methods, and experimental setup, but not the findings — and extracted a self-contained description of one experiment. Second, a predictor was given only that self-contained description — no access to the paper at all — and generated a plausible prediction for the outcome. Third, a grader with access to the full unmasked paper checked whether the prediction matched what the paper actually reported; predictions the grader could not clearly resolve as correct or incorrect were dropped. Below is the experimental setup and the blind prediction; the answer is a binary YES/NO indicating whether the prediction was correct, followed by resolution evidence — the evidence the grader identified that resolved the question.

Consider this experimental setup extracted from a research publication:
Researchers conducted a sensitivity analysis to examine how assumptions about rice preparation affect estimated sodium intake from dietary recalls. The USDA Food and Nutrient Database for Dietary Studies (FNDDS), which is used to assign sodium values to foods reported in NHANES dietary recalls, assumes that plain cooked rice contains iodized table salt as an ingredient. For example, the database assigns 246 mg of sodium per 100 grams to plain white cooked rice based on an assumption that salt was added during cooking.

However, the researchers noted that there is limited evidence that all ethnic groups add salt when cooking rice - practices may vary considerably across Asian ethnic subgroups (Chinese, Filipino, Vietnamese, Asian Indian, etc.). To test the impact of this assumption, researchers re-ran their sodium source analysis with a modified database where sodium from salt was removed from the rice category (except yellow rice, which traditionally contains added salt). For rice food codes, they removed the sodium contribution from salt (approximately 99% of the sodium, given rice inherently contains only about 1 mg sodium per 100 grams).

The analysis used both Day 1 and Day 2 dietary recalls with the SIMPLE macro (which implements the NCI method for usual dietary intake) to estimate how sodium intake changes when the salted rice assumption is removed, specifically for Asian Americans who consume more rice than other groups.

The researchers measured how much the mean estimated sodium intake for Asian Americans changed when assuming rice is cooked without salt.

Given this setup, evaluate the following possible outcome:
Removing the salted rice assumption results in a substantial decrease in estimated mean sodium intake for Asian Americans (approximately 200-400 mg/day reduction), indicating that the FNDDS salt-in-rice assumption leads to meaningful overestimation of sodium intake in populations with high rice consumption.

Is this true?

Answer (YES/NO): YES